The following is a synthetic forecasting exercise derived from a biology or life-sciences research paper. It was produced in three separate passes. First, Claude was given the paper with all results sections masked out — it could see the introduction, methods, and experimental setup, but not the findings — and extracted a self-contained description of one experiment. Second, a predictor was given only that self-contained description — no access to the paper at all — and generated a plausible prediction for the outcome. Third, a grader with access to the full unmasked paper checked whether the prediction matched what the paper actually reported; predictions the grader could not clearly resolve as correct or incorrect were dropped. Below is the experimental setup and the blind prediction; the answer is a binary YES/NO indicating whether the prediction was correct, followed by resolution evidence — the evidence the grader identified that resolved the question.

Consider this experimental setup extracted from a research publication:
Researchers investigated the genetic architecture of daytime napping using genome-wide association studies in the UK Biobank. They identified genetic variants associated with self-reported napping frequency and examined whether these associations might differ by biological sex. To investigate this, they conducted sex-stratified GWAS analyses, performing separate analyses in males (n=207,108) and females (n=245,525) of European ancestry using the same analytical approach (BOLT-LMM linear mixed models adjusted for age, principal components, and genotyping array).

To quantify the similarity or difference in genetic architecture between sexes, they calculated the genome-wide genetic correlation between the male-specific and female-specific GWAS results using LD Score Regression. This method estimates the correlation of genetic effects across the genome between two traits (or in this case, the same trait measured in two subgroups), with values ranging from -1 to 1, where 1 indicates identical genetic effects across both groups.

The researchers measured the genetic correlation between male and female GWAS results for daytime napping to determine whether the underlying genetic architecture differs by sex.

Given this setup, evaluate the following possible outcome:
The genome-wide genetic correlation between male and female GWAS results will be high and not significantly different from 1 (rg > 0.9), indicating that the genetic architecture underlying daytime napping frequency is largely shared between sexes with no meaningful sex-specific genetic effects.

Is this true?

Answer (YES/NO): YES